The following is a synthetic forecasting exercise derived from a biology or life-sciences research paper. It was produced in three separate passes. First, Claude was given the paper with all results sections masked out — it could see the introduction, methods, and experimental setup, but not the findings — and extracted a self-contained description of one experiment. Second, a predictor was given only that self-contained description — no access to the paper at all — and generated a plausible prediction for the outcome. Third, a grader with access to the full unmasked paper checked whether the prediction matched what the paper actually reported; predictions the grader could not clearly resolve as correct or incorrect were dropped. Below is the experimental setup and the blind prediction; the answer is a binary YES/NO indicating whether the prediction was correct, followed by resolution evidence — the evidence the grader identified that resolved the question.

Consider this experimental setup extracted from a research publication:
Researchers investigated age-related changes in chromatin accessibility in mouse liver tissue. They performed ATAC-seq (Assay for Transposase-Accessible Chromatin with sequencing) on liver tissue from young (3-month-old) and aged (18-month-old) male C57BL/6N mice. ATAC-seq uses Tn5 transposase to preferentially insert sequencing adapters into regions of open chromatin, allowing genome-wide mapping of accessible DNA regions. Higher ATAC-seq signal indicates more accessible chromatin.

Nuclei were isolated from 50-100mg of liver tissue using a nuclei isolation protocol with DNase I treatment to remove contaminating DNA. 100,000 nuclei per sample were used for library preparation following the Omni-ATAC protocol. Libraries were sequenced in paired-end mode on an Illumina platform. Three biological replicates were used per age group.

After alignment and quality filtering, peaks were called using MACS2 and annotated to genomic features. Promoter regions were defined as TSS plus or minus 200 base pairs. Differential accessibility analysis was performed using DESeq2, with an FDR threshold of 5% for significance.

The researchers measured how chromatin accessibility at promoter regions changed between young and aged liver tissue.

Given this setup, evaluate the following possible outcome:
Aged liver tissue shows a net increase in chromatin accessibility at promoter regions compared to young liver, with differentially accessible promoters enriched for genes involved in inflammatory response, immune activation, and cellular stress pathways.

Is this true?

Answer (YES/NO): NO